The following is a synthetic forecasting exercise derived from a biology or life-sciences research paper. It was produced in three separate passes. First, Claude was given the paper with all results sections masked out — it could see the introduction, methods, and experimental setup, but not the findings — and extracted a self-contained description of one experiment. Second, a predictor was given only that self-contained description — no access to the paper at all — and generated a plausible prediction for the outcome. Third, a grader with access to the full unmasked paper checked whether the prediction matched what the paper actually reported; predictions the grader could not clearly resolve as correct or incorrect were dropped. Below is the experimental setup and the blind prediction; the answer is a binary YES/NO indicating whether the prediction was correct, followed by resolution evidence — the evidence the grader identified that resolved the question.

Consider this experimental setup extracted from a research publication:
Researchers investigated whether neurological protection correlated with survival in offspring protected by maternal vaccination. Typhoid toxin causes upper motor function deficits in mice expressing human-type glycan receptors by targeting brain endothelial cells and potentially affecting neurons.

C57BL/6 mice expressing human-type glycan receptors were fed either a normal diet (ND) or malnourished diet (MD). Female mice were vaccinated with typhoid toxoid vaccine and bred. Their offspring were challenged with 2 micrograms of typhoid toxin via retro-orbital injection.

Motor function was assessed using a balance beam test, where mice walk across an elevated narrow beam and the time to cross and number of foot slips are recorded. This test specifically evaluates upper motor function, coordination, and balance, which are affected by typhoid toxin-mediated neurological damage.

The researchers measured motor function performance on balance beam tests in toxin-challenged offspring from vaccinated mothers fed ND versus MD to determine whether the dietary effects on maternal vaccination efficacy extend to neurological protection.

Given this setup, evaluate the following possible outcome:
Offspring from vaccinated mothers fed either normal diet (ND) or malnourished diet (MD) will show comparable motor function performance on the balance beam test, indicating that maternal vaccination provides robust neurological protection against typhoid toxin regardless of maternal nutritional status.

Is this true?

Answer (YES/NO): NO